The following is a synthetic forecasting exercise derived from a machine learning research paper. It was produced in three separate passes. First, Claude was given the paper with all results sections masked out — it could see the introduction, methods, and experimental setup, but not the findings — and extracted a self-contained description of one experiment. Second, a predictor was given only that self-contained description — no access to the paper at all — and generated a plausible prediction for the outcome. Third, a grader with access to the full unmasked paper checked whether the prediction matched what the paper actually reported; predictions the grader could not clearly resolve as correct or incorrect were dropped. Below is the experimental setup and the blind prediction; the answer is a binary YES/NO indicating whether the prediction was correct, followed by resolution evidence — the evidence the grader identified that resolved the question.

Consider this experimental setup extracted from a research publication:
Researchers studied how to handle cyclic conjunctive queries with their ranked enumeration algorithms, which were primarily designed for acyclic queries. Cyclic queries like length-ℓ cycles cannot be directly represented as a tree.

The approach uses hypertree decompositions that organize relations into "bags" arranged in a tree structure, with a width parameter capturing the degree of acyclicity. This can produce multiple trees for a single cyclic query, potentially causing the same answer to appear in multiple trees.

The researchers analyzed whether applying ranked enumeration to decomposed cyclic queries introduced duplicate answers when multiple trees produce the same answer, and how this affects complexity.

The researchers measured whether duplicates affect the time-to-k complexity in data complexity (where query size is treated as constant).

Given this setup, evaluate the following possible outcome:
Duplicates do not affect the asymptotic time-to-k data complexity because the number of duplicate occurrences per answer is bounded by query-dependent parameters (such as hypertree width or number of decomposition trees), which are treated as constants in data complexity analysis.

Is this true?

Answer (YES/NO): YES